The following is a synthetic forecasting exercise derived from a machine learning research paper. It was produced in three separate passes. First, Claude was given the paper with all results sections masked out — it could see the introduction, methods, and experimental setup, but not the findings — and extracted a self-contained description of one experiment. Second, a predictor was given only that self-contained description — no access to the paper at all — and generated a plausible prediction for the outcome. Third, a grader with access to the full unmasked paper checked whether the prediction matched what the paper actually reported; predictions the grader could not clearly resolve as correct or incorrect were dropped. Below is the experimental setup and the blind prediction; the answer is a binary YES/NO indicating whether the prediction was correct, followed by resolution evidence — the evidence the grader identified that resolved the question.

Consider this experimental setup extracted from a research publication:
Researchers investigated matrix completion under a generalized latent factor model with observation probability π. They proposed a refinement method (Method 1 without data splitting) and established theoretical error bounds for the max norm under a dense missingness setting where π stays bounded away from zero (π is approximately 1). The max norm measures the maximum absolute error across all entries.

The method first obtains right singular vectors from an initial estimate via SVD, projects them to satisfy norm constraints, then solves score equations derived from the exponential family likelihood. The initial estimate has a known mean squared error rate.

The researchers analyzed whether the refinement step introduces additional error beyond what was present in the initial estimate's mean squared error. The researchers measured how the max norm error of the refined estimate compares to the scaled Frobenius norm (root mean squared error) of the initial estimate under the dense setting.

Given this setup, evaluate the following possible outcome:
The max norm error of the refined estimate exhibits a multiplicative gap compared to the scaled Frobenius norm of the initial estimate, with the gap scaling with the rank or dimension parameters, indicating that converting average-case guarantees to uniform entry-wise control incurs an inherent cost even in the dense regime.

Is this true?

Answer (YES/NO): NO